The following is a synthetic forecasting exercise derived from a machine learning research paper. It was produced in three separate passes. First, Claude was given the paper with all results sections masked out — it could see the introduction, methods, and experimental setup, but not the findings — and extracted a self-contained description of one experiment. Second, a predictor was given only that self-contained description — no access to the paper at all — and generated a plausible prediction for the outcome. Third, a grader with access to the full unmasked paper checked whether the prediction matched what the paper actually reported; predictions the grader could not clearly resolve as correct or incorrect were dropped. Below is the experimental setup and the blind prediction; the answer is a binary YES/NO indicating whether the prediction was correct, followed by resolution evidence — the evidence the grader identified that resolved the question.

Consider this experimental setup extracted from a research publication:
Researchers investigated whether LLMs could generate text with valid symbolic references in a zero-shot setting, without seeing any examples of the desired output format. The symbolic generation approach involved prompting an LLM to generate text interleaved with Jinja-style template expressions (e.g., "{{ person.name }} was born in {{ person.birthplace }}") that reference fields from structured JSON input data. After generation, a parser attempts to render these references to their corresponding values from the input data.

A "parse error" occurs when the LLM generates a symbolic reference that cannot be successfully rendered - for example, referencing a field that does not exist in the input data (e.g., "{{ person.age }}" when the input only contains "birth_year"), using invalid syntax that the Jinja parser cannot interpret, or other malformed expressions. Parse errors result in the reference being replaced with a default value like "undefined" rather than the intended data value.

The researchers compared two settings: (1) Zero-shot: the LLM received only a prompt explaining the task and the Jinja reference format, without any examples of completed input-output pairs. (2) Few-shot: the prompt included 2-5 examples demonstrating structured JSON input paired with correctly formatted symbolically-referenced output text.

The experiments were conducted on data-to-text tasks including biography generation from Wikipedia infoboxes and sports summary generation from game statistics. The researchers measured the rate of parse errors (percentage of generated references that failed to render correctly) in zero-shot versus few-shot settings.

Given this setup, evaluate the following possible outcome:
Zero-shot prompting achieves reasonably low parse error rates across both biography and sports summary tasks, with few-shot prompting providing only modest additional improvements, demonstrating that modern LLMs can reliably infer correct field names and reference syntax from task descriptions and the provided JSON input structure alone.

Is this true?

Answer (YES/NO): NO